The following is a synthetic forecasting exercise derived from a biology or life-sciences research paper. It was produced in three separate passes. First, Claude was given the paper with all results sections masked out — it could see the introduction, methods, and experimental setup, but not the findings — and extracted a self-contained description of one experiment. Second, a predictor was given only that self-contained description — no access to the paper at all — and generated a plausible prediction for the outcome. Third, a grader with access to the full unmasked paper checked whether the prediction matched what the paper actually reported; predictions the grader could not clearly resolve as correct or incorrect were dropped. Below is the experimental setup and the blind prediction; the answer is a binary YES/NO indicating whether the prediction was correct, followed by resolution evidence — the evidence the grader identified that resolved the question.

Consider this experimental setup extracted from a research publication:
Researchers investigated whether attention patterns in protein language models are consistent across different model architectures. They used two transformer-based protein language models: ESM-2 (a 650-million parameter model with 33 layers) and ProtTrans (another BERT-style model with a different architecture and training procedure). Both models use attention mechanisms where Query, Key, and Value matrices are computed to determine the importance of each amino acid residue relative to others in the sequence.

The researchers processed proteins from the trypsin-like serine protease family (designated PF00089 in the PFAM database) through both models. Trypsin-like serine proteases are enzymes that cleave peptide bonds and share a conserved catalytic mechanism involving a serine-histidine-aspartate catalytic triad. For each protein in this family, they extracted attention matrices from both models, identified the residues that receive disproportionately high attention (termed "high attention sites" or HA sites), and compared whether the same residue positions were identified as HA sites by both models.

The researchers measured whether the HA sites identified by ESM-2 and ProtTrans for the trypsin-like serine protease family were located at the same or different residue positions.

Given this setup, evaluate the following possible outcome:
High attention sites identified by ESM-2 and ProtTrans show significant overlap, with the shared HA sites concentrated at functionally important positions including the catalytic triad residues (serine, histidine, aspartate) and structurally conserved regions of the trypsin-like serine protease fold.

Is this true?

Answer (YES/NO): NO